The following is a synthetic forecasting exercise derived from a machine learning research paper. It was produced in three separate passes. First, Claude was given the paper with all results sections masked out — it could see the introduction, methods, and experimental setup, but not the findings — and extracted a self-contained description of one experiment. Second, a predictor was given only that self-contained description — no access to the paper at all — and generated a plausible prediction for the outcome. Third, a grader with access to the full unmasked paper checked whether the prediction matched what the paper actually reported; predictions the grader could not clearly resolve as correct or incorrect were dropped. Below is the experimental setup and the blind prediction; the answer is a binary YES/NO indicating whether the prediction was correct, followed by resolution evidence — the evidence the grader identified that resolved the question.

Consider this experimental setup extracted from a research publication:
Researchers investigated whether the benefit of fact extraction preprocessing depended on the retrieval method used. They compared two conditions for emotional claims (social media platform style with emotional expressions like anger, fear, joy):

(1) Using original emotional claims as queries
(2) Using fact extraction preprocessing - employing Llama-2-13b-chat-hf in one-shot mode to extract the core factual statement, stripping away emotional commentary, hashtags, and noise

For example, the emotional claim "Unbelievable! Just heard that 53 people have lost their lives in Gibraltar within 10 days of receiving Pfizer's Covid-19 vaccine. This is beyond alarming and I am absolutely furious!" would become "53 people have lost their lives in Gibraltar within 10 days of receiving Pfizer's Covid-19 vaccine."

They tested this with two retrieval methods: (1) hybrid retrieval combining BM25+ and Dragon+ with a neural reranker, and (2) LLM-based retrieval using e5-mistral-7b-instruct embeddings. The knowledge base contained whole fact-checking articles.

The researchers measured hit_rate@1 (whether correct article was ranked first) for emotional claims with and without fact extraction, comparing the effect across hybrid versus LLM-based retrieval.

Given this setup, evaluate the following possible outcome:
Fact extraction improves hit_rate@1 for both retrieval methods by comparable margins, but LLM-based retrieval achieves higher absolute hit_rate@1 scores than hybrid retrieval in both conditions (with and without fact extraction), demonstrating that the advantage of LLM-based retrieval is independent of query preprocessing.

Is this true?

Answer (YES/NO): NO